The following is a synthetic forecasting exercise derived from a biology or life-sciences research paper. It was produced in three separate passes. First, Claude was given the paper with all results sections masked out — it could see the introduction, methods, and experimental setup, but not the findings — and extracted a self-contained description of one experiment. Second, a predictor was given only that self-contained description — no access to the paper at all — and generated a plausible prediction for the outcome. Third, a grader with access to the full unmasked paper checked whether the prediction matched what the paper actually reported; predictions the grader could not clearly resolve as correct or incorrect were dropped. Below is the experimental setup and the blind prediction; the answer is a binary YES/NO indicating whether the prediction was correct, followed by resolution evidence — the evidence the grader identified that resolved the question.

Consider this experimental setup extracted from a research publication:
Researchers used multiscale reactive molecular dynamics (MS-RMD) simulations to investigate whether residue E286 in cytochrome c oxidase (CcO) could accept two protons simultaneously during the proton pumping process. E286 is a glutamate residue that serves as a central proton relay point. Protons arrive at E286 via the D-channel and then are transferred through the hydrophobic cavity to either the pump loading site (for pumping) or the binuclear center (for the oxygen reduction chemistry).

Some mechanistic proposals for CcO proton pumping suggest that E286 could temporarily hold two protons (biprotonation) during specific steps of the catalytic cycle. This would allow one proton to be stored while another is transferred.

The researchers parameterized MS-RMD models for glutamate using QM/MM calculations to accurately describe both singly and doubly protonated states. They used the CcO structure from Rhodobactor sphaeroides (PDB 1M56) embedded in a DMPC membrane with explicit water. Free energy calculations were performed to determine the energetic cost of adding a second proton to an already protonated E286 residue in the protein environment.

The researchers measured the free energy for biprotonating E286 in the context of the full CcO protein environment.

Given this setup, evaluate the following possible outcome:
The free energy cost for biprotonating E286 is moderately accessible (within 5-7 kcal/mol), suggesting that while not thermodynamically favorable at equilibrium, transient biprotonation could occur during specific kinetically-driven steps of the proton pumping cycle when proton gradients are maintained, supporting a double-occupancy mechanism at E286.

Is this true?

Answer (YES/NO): NO